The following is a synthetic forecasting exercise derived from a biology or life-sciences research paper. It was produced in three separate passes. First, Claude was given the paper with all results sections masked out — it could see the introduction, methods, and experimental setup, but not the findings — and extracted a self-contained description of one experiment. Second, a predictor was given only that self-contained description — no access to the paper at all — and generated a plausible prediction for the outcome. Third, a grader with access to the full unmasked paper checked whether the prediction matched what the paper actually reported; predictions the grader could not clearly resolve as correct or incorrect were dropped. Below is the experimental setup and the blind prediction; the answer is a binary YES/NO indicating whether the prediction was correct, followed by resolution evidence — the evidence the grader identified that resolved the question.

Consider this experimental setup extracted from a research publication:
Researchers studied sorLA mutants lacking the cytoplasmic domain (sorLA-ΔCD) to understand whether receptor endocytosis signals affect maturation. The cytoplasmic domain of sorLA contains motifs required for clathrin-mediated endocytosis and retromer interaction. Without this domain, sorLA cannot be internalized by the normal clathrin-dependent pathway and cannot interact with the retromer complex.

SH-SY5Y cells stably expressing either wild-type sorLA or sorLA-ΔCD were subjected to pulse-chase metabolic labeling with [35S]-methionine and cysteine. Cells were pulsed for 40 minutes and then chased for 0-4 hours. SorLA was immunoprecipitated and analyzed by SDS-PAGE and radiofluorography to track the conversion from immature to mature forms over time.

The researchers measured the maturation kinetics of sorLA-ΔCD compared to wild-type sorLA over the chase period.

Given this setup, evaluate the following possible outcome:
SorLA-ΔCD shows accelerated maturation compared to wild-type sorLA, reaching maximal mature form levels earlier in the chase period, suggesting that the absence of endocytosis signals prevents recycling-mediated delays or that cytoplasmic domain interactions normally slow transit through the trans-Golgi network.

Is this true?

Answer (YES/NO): YES